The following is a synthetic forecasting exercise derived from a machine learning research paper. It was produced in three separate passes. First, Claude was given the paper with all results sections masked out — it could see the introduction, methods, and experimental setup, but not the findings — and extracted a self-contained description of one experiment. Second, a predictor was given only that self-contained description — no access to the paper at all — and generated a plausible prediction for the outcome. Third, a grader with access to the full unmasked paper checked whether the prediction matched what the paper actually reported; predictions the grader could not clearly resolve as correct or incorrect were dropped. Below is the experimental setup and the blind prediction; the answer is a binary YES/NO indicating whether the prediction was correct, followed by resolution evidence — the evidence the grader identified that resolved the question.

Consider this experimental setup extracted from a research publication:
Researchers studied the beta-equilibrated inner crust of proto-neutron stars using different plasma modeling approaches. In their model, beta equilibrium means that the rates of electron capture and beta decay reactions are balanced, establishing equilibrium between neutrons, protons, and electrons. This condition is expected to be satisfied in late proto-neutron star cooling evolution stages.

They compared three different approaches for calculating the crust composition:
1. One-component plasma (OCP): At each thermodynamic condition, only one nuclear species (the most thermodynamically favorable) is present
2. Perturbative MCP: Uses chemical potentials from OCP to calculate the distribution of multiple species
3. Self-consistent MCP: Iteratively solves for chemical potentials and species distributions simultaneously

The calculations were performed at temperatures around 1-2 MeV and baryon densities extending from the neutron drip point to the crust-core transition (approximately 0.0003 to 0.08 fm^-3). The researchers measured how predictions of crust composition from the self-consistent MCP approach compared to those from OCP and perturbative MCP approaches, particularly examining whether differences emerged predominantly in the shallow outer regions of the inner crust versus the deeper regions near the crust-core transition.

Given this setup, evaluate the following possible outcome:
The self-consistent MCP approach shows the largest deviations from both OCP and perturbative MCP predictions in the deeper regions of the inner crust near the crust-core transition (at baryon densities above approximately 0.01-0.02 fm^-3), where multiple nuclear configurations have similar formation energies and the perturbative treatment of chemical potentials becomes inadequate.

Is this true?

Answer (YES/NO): YES